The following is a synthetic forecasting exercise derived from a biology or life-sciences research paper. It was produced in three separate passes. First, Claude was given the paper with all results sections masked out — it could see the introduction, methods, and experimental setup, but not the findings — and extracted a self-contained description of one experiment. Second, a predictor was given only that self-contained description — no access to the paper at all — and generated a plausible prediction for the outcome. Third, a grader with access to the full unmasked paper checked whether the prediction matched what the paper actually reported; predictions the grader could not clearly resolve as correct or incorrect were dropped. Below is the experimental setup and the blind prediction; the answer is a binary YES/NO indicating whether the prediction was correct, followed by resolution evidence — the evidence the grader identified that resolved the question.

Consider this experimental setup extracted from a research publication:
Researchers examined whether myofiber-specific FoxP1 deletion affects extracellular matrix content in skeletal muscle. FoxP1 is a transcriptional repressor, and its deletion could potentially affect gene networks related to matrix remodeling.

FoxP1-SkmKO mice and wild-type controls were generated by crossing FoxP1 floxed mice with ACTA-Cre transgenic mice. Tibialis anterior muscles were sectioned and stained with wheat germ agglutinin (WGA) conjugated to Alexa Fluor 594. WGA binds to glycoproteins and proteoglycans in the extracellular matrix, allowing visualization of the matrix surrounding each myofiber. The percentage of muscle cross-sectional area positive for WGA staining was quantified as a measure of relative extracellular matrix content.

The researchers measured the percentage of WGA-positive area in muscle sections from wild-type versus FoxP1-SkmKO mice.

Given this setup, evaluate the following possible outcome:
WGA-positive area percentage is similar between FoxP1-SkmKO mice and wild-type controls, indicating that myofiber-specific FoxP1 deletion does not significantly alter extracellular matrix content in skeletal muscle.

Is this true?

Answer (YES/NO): YES